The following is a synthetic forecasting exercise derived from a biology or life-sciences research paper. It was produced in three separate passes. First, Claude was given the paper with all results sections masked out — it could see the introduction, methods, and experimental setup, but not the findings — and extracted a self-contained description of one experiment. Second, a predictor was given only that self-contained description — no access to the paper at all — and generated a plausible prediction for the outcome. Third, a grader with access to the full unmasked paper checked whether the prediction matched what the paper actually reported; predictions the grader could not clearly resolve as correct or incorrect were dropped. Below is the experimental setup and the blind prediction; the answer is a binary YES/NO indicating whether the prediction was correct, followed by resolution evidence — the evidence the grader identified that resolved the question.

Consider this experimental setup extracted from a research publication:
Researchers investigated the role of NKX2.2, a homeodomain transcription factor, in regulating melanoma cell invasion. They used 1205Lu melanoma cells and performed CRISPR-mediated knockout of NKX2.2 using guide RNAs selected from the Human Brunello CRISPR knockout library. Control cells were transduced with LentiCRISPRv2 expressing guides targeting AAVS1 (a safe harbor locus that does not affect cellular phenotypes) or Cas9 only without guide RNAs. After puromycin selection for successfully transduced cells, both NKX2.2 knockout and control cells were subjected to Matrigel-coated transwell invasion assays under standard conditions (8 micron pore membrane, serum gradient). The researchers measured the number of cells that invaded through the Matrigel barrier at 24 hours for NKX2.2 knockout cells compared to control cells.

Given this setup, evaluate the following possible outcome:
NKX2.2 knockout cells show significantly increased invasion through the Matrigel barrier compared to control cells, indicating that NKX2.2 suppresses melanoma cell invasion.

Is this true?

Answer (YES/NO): YES